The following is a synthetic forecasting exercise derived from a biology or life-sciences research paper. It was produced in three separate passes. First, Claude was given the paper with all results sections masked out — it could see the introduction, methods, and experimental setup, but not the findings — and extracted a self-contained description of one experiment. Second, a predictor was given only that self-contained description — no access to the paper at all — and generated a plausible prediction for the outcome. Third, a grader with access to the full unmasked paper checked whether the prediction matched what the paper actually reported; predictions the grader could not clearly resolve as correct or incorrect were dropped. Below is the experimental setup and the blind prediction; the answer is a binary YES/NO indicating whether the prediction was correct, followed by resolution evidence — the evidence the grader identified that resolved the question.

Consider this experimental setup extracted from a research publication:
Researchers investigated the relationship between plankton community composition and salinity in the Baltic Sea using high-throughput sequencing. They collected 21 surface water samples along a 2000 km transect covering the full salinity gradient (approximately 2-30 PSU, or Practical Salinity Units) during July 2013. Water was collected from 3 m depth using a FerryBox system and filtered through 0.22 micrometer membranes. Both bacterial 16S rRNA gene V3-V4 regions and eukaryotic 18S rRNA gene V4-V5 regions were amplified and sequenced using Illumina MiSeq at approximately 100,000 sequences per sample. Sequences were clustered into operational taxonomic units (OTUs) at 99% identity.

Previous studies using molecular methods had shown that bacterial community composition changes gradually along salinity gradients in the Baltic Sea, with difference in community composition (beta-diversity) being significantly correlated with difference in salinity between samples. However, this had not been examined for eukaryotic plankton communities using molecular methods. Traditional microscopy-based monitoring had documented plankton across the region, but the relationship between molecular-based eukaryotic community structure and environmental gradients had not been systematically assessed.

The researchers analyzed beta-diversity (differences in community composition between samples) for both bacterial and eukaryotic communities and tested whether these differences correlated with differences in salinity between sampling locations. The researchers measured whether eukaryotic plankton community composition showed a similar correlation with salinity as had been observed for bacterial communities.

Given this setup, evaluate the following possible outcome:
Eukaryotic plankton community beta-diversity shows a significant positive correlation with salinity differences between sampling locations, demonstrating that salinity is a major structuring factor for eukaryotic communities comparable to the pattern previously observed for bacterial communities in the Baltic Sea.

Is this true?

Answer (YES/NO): YES